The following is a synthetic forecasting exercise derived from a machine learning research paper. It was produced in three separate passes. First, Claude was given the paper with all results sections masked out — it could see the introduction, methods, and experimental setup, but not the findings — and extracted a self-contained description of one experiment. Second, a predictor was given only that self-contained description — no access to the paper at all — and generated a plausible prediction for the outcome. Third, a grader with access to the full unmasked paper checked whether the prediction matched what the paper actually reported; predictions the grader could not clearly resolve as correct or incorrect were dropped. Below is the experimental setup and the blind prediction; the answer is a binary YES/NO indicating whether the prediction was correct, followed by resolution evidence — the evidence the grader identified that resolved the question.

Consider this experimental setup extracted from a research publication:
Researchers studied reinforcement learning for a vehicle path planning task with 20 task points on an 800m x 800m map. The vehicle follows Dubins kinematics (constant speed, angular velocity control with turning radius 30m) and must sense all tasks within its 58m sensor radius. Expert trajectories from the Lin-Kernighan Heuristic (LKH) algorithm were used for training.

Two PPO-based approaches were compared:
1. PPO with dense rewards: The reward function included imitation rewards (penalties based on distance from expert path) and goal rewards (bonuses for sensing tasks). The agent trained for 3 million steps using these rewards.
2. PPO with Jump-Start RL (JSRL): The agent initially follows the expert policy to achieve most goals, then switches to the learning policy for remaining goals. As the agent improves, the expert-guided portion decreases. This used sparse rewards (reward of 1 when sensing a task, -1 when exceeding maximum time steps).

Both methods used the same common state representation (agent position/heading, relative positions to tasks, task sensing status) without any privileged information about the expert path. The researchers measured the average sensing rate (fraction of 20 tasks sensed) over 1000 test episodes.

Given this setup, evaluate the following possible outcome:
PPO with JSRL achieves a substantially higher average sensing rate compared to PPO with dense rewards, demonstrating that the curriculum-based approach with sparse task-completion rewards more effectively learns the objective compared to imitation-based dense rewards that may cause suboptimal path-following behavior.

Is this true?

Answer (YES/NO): NO